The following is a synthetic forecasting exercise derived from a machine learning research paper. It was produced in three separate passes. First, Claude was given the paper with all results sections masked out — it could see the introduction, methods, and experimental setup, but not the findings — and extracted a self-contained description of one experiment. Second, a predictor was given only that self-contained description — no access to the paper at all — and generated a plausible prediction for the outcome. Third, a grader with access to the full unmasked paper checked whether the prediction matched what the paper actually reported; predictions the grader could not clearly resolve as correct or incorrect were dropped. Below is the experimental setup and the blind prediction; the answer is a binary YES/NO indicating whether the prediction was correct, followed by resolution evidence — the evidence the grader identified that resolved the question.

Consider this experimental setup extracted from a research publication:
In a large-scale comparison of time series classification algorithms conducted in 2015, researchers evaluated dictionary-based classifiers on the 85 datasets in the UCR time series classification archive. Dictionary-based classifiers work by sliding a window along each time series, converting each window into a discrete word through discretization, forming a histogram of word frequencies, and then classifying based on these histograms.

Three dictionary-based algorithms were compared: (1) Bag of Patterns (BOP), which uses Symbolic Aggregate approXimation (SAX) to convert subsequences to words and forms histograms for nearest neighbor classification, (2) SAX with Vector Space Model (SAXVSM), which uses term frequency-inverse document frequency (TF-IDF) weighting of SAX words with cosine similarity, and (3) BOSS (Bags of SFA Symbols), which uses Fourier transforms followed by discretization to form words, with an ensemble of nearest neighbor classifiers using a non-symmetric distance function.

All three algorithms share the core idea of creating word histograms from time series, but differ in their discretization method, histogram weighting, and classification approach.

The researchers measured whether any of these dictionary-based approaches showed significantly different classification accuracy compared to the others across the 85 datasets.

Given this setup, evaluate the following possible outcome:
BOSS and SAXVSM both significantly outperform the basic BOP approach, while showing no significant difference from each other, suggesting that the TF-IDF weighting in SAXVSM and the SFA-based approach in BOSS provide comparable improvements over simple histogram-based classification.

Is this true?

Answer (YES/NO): NO